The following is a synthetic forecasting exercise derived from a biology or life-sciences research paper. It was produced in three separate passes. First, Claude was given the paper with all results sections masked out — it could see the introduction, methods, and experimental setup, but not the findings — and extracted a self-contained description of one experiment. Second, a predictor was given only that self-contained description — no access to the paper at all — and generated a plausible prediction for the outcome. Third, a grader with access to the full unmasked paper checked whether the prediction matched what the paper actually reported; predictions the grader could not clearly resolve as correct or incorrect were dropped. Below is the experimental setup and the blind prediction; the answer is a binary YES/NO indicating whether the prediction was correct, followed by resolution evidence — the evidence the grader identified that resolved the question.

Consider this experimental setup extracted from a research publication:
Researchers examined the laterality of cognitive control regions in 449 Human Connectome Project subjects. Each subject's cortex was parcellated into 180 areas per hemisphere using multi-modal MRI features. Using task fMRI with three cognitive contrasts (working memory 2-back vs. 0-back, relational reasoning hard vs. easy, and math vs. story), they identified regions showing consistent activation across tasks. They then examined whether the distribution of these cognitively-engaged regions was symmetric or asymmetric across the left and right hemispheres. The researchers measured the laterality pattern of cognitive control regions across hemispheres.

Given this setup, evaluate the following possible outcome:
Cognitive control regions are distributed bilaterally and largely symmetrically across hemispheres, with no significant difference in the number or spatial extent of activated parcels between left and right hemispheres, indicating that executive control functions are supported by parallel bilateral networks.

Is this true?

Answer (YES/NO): YES